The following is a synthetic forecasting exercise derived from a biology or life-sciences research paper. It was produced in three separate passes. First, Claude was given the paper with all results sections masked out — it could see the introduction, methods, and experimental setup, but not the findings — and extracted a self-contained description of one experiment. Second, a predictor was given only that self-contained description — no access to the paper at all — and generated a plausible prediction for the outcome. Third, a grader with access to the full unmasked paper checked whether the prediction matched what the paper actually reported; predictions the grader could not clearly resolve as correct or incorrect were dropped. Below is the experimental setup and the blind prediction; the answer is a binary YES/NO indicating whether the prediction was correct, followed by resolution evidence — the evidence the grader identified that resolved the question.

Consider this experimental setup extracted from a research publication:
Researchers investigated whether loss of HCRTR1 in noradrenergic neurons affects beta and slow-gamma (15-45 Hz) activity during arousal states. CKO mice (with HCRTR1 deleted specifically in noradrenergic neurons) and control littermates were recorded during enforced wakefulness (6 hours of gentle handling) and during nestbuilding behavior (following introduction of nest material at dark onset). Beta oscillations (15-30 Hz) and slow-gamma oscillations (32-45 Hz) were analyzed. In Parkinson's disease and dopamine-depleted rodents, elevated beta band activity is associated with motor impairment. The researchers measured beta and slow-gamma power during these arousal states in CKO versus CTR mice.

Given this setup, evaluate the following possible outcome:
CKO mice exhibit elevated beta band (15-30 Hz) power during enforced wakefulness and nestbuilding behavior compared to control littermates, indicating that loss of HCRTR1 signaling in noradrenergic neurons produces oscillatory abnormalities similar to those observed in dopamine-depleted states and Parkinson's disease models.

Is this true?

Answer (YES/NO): YES